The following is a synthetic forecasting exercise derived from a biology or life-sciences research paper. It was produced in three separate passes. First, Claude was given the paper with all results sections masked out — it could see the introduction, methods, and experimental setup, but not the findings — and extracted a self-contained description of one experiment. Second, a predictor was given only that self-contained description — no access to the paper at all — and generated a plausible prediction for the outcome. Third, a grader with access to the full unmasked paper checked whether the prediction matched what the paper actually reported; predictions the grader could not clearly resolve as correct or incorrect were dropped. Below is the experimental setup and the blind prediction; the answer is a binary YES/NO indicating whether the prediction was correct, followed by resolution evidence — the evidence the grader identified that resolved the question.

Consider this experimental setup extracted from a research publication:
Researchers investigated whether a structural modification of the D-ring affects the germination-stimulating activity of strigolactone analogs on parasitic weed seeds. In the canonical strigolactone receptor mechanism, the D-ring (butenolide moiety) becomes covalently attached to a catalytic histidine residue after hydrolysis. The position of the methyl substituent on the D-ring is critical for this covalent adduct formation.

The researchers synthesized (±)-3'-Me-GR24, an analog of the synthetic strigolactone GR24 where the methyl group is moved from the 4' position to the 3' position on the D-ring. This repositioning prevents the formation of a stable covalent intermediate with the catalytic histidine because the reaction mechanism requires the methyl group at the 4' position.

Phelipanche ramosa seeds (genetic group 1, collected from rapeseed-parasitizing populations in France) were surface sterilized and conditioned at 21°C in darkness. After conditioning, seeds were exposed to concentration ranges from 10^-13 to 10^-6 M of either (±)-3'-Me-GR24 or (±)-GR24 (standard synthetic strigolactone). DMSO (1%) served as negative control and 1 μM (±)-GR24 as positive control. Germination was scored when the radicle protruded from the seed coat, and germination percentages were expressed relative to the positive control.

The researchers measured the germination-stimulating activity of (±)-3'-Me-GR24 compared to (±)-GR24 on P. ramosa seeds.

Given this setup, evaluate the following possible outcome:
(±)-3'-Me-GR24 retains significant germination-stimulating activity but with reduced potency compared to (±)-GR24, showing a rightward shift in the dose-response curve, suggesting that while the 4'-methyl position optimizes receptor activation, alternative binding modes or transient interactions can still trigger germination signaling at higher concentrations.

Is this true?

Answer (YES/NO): YES